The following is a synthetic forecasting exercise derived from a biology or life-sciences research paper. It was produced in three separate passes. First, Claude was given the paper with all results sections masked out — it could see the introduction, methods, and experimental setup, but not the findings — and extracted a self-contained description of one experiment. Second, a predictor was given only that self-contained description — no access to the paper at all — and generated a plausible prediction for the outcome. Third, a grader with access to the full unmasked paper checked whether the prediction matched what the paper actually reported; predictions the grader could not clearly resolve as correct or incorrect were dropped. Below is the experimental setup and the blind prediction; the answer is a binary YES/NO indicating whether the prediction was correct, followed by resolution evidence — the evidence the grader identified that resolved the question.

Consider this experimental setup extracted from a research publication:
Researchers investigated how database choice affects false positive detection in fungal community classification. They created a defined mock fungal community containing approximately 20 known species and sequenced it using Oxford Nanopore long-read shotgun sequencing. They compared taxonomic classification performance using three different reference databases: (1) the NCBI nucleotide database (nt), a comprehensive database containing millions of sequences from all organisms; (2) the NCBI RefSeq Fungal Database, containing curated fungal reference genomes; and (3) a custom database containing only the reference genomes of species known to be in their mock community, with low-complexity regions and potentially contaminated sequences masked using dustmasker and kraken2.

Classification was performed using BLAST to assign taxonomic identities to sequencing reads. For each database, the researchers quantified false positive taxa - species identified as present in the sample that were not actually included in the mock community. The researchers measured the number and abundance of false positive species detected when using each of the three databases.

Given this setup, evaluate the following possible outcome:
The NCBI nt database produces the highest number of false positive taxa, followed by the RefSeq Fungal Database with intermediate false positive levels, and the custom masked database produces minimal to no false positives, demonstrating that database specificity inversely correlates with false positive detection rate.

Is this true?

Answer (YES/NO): YES